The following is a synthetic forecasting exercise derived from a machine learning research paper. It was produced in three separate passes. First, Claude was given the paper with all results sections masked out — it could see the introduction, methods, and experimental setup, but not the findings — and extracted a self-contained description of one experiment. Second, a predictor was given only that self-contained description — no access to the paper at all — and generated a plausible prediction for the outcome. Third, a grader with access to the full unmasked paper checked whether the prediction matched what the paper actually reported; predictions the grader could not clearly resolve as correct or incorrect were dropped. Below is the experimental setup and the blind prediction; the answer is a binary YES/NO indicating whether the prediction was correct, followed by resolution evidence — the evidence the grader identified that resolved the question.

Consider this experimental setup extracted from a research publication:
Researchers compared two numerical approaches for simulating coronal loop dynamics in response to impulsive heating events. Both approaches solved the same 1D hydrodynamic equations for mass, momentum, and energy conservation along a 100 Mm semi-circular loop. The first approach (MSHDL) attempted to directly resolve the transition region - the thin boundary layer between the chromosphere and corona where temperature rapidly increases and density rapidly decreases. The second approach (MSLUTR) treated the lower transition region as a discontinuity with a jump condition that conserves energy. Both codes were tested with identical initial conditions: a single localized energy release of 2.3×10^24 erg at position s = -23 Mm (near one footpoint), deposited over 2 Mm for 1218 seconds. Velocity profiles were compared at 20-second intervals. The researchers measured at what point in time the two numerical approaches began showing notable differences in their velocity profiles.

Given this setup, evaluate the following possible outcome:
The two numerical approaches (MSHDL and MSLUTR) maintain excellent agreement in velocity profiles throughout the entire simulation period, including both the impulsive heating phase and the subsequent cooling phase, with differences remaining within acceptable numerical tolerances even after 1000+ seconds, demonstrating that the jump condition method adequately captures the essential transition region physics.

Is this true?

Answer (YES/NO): NO